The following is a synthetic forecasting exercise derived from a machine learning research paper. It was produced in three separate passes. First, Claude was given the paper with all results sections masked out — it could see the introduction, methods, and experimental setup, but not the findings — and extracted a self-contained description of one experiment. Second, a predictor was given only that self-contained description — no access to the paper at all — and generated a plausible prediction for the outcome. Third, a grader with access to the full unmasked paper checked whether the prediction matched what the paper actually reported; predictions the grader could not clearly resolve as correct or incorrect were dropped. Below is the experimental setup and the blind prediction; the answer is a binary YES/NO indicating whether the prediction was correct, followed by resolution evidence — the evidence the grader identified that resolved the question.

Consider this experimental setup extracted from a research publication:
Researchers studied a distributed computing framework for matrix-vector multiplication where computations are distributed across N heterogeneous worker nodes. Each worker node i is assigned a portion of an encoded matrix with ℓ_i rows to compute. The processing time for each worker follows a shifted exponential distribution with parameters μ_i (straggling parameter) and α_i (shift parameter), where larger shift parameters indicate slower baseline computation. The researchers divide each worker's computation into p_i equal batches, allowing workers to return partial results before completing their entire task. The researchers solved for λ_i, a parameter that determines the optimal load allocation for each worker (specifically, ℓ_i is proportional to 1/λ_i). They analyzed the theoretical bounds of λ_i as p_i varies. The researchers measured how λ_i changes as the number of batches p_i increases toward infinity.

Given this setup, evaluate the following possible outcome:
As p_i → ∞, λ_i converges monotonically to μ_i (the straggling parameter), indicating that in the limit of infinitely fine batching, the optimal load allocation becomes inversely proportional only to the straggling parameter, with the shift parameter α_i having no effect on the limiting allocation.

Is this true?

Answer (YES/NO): NO